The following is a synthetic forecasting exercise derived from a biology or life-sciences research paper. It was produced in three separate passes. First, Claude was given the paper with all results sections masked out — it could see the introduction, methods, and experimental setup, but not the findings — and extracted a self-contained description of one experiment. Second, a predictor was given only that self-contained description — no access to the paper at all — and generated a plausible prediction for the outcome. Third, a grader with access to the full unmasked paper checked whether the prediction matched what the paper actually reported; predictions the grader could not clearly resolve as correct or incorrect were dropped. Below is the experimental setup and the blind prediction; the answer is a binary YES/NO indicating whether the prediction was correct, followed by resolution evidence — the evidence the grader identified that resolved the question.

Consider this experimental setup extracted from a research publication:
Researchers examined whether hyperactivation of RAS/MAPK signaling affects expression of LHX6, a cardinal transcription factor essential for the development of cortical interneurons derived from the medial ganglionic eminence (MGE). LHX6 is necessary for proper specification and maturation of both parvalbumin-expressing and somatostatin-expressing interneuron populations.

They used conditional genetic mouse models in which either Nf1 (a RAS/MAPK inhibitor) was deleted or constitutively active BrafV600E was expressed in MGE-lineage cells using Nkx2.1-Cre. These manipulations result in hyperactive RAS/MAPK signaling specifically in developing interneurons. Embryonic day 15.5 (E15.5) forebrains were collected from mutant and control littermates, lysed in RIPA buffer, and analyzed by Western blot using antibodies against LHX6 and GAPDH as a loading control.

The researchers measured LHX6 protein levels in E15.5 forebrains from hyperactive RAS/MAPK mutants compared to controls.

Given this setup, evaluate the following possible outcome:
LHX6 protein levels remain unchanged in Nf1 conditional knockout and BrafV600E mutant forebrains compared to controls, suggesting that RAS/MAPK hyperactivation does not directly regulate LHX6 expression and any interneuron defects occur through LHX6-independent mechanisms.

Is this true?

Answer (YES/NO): NO